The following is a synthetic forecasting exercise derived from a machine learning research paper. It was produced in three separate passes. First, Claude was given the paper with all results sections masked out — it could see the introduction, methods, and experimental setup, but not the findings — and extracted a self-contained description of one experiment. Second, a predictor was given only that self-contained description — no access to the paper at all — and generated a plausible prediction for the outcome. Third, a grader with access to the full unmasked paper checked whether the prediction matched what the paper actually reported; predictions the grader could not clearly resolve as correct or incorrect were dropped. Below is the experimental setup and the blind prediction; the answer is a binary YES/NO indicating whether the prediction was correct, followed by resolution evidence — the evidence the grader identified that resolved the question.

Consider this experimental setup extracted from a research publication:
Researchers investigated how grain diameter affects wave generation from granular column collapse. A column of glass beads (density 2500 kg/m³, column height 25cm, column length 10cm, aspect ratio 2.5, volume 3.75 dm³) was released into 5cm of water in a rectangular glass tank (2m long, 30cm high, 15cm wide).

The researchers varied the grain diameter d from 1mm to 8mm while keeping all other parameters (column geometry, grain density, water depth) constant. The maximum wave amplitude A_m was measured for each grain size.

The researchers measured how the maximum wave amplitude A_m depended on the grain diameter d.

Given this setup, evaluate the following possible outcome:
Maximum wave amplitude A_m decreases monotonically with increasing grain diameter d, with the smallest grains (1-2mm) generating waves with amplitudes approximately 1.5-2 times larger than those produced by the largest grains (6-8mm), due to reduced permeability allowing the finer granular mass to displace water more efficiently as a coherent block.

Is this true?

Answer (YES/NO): NO